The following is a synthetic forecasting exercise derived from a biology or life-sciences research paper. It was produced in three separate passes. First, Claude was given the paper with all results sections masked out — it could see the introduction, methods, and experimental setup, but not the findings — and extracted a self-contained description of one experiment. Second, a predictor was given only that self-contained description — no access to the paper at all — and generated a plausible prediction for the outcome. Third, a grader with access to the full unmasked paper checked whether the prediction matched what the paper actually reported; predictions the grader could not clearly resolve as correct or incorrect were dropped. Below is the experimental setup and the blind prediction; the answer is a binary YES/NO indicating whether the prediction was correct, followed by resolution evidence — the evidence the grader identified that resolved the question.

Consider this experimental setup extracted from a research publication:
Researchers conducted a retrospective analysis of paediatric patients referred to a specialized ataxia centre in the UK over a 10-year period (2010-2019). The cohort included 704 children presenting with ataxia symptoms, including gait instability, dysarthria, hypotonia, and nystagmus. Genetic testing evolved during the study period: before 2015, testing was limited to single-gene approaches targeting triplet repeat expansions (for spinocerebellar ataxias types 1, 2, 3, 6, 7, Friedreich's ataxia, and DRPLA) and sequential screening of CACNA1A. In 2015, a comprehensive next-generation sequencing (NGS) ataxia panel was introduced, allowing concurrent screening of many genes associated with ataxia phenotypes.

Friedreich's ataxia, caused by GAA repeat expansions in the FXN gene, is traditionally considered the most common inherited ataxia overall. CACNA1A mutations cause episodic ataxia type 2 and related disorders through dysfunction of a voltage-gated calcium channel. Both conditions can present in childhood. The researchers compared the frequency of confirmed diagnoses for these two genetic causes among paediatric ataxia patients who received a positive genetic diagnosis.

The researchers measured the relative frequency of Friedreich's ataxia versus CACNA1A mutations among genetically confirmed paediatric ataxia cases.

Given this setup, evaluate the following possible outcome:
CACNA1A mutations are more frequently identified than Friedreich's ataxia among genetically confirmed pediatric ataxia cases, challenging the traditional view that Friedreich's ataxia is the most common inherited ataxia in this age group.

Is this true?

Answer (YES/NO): NO